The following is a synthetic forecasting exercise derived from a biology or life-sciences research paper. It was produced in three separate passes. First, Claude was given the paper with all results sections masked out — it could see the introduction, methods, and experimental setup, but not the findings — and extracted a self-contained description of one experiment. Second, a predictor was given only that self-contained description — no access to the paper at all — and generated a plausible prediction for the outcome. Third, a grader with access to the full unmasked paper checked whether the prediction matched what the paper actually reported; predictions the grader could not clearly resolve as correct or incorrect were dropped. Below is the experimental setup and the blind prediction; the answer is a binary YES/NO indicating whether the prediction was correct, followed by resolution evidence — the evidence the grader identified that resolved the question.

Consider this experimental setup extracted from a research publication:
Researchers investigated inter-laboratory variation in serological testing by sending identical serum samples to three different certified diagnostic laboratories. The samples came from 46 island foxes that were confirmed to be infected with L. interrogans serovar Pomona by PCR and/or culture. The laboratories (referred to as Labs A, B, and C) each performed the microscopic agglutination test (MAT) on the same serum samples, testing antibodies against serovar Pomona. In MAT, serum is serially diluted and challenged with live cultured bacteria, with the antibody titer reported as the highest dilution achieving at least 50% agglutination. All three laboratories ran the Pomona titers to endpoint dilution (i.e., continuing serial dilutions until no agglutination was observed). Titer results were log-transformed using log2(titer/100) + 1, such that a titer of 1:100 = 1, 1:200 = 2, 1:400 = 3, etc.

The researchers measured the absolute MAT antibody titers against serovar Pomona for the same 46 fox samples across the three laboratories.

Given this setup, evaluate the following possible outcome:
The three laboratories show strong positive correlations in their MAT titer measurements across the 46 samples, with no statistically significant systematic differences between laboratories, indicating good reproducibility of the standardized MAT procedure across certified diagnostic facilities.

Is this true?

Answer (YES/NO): NO